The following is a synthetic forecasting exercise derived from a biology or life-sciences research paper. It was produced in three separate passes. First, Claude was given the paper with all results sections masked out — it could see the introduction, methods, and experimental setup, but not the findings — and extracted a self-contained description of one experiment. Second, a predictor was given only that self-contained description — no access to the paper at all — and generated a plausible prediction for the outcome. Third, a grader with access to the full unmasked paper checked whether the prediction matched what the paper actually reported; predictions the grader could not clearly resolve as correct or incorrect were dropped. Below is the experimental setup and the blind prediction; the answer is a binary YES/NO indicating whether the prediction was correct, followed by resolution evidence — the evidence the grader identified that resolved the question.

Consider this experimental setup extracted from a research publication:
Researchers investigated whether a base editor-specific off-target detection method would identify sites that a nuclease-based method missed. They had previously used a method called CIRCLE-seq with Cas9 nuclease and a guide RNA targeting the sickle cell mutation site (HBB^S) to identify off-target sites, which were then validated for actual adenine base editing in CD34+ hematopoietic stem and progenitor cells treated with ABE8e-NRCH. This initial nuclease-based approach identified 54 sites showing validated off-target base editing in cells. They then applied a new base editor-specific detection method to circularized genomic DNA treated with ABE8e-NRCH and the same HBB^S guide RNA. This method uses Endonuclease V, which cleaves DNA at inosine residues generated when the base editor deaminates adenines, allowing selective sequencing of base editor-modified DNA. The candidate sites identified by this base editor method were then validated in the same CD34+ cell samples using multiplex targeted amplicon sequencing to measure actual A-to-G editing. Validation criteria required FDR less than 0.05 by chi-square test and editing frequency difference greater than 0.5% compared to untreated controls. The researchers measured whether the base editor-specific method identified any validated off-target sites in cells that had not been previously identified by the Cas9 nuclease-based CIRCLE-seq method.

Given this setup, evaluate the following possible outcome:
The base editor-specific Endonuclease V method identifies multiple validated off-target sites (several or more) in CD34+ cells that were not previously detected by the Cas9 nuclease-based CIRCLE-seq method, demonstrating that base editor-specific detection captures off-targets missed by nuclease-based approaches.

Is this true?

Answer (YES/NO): YES